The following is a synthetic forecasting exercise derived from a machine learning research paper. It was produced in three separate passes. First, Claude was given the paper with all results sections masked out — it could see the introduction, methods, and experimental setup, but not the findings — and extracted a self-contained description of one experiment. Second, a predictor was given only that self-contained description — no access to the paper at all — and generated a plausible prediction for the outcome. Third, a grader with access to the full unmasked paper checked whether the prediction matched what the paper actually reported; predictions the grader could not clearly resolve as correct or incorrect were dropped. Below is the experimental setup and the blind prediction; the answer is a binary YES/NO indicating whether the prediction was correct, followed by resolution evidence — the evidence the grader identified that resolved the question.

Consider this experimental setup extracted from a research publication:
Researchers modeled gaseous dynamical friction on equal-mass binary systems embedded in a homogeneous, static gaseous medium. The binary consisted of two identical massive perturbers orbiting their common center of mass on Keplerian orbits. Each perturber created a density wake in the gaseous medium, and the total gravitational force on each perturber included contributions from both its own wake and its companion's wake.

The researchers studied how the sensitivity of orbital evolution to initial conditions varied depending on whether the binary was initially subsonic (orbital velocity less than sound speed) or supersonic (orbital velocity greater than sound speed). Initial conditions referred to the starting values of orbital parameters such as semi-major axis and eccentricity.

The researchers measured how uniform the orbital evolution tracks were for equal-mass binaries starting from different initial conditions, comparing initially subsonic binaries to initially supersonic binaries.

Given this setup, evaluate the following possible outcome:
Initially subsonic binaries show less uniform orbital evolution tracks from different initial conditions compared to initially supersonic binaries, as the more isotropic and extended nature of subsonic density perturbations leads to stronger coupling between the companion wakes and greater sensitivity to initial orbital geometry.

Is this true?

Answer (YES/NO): NO